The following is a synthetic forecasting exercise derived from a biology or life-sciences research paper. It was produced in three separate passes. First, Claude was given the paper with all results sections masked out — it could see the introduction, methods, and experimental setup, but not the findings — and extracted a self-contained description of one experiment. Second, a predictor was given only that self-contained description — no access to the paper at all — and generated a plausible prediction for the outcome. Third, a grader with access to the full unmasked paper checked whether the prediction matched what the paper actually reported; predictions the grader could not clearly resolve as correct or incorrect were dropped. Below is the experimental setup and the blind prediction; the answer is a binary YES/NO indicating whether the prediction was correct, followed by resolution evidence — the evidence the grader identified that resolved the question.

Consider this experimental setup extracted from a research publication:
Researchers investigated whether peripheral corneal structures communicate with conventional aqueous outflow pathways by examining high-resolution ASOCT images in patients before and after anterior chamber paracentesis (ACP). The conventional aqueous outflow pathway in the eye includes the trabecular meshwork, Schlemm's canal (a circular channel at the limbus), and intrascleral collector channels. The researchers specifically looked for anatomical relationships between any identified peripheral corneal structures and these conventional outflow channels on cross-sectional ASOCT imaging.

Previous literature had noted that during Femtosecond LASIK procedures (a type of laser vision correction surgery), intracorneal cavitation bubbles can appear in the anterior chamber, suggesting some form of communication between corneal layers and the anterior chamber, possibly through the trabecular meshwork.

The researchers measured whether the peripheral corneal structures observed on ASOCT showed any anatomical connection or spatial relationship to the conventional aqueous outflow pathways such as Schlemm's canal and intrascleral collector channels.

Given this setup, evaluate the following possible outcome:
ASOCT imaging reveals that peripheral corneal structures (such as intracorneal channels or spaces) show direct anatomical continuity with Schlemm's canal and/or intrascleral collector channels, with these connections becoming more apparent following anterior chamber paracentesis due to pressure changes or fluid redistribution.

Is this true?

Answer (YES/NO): YES